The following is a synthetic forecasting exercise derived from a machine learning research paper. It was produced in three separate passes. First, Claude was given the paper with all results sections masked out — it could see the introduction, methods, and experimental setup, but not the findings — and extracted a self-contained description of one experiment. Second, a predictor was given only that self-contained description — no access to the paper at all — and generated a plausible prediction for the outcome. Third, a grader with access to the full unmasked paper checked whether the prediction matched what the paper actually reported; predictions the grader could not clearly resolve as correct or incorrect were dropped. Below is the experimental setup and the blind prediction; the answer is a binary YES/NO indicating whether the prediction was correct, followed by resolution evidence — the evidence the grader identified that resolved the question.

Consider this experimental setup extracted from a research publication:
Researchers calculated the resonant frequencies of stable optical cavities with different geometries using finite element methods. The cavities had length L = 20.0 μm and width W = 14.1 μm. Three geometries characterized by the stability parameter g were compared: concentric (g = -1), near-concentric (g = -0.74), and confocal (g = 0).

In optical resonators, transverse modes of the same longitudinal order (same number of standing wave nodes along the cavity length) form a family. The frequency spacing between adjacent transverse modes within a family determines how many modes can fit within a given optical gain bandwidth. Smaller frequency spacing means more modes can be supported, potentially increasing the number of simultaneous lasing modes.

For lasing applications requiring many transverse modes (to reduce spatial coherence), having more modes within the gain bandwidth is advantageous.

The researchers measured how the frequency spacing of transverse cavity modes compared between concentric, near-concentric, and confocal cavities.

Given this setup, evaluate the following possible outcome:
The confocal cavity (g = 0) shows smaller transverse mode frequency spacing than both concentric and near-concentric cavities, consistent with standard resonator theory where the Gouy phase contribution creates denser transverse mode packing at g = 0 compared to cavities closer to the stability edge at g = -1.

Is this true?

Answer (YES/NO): YES